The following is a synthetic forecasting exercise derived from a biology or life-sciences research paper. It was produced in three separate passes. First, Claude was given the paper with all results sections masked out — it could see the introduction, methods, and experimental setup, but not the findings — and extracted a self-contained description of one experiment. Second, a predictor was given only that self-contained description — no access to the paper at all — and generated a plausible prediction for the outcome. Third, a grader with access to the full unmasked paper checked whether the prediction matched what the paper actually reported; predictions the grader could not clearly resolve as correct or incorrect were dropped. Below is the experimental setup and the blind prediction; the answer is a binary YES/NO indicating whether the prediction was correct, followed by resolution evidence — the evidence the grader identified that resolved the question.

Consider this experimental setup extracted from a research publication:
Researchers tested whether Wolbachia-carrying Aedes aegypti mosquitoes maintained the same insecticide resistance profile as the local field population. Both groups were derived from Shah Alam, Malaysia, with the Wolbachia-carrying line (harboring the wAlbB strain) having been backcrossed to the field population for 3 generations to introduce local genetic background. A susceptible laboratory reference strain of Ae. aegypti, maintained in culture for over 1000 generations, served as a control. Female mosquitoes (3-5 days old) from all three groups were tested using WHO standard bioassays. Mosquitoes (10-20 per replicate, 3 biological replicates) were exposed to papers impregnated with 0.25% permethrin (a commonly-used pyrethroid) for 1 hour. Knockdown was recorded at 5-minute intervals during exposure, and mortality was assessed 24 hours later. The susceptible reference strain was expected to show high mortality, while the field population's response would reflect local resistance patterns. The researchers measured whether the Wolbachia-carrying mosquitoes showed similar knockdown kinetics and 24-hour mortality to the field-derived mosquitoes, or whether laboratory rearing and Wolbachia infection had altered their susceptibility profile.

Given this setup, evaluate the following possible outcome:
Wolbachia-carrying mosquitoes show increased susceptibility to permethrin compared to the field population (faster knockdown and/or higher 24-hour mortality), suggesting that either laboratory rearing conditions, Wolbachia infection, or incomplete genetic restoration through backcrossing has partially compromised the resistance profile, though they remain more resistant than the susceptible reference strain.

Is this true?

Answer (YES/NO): NO